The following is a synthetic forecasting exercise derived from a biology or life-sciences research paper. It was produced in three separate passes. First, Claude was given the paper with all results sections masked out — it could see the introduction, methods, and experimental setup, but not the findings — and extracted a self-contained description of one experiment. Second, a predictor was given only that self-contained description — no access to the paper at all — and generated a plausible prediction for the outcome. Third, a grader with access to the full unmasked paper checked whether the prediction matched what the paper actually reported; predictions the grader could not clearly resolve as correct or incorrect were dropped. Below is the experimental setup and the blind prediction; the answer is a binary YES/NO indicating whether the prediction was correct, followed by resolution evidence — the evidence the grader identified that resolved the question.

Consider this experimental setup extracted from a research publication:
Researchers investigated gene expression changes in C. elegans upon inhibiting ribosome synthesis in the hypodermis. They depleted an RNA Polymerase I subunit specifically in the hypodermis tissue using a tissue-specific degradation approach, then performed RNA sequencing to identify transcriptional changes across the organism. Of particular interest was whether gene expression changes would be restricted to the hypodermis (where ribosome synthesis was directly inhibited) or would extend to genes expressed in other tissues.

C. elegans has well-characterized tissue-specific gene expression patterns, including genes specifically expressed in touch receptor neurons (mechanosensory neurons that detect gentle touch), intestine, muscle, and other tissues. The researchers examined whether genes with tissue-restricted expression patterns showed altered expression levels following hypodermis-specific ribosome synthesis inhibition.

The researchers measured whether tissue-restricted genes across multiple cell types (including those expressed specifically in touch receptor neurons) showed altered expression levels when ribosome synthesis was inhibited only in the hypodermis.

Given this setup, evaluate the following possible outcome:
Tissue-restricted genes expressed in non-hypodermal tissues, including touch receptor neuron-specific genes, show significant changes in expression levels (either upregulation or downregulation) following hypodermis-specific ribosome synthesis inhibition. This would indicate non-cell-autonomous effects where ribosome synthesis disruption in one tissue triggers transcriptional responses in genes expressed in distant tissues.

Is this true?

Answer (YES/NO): YES